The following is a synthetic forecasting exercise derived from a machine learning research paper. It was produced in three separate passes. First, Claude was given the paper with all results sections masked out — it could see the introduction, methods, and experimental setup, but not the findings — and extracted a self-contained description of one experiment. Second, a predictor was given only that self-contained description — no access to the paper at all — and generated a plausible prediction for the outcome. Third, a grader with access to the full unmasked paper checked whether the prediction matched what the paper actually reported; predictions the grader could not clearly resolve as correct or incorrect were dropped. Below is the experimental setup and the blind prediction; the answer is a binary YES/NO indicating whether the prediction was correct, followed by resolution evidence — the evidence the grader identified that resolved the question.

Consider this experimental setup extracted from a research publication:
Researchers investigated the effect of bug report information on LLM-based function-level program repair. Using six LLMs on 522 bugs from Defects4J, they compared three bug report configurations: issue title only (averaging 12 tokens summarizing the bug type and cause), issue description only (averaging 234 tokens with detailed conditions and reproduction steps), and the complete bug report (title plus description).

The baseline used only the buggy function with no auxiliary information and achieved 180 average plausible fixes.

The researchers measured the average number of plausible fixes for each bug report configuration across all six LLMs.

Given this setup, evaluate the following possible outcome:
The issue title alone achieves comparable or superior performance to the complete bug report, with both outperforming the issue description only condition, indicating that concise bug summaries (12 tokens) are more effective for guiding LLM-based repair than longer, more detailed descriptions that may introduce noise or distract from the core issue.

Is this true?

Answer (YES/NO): NO